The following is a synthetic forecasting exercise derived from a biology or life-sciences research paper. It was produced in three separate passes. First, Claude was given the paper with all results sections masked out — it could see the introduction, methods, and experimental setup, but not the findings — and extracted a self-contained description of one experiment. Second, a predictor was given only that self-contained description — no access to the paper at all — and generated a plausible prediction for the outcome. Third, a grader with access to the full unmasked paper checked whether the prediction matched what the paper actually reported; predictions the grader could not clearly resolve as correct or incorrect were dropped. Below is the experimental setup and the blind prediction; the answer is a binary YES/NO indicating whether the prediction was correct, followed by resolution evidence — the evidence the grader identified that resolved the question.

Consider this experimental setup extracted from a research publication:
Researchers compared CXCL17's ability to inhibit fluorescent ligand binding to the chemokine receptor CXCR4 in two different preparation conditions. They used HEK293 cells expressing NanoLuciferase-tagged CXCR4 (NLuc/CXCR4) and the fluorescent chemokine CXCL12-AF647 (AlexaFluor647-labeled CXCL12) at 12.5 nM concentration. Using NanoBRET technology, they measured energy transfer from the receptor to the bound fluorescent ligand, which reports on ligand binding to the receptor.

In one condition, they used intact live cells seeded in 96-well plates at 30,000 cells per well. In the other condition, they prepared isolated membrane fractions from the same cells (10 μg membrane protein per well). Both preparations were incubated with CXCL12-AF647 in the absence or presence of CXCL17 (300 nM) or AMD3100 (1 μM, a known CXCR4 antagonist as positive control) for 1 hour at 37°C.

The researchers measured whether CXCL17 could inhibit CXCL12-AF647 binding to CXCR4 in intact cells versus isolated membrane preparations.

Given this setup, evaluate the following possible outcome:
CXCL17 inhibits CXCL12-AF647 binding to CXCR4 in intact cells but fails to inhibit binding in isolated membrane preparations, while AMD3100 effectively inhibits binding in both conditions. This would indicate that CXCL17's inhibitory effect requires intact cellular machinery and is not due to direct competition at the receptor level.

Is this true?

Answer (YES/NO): YES